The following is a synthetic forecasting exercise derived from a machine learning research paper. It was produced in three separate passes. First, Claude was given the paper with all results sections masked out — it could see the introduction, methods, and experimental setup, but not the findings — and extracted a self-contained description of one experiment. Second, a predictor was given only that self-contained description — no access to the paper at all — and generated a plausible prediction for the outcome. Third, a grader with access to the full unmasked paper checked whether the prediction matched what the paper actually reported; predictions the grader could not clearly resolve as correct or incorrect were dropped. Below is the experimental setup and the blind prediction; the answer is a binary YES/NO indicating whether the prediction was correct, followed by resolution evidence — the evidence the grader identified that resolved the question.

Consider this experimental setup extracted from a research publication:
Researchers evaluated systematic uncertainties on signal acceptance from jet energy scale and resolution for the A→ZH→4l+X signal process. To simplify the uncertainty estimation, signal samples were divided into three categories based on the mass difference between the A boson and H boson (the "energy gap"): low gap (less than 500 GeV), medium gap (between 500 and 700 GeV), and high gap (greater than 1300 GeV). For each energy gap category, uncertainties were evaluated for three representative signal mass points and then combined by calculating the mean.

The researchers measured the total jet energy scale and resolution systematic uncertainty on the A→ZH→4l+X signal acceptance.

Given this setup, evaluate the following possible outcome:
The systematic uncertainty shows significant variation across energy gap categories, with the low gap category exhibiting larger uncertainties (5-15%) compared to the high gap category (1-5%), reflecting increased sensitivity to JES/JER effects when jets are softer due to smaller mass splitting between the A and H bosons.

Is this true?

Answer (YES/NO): NO